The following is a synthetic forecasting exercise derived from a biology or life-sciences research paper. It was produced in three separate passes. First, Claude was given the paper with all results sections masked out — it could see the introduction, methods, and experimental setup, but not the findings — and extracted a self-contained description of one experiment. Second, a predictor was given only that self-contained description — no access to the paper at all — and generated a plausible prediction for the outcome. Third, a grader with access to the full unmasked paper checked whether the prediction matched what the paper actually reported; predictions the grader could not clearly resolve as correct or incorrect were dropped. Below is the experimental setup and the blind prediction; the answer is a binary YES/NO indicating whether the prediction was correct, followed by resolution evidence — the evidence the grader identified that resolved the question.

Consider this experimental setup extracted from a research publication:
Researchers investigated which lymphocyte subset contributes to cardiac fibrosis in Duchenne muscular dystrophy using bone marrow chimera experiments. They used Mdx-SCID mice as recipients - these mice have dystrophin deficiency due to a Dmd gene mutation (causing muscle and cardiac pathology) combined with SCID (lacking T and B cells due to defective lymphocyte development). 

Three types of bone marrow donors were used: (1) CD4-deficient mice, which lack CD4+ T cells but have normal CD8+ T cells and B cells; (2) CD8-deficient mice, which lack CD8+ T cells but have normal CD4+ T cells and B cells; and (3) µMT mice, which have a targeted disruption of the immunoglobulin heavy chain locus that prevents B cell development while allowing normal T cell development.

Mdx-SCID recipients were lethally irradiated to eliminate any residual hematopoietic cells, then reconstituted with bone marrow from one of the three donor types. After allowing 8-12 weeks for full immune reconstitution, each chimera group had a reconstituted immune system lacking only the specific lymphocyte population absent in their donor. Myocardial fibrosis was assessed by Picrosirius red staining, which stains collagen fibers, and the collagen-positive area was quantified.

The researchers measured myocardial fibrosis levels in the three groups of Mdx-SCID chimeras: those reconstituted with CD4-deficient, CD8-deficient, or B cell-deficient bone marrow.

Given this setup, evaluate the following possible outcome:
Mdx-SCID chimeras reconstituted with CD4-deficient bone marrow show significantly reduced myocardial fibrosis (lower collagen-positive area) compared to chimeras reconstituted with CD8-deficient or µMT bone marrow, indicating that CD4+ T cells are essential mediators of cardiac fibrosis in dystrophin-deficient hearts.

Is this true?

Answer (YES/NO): YES